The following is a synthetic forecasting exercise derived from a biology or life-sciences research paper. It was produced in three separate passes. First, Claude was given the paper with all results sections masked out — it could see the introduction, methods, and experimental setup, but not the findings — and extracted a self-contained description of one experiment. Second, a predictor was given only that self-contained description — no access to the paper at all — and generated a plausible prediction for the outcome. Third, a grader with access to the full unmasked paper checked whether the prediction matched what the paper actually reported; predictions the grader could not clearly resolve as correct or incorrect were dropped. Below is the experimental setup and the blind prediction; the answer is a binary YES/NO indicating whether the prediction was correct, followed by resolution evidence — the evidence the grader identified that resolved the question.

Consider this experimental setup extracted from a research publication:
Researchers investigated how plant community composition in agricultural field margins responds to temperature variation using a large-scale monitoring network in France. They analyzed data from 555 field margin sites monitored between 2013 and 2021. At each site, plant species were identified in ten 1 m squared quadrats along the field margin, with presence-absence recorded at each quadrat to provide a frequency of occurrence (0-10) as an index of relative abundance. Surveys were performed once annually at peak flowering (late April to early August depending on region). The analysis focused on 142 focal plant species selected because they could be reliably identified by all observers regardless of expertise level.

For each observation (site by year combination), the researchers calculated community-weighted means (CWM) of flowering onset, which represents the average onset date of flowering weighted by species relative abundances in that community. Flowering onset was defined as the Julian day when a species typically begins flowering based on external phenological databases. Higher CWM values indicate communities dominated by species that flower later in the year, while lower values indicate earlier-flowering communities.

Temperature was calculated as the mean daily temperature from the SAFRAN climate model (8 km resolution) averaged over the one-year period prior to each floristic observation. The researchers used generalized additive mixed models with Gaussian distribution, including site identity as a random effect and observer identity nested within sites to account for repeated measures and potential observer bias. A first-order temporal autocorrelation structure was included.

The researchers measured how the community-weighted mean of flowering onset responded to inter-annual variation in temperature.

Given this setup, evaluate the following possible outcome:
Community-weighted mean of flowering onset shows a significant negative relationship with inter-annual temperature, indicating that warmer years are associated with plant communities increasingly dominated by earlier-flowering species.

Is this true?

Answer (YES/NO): NO